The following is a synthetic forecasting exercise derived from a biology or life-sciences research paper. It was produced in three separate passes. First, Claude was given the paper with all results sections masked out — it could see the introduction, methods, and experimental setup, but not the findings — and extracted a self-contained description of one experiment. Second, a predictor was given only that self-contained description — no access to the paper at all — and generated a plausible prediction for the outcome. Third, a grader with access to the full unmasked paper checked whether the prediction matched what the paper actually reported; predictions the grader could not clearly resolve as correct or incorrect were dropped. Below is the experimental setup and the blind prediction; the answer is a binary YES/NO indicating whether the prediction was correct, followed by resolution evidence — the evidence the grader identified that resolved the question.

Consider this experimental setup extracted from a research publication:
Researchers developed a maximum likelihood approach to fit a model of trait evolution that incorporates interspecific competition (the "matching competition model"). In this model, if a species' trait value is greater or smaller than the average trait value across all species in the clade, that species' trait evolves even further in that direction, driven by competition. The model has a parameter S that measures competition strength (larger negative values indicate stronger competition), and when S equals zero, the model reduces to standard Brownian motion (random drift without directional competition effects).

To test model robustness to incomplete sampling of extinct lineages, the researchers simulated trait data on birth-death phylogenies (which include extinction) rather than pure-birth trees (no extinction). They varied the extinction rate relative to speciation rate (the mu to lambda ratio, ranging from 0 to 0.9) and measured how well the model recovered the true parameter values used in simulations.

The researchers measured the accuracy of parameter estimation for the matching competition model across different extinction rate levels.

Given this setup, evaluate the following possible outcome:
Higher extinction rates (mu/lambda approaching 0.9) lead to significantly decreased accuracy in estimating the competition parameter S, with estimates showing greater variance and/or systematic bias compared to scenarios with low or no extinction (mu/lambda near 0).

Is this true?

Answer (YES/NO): YES